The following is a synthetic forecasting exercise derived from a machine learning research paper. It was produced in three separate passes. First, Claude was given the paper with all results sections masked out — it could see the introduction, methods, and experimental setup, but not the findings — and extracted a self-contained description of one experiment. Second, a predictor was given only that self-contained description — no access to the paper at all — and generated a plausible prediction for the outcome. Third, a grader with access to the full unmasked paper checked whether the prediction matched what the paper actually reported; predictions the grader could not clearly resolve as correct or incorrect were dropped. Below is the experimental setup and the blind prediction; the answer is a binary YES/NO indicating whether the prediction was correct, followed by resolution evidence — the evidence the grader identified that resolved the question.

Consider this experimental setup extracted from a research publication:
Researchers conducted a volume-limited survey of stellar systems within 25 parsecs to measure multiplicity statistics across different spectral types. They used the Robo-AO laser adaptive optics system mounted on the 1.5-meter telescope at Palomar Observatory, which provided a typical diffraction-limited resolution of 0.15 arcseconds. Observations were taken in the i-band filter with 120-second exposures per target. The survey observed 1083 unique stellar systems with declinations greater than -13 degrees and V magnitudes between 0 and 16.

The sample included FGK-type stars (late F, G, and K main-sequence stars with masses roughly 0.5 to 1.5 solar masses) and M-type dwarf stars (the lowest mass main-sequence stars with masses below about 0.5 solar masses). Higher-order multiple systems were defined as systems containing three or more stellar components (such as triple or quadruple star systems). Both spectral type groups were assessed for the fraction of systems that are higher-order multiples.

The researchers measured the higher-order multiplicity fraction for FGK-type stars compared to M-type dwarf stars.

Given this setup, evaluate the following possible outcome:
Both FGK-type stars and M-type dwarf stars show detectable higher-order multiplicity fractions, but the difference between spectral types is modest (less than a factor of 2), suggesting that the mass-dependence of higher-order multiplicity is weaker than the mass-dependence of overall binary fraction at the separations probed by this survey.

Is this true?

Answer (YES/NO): YES